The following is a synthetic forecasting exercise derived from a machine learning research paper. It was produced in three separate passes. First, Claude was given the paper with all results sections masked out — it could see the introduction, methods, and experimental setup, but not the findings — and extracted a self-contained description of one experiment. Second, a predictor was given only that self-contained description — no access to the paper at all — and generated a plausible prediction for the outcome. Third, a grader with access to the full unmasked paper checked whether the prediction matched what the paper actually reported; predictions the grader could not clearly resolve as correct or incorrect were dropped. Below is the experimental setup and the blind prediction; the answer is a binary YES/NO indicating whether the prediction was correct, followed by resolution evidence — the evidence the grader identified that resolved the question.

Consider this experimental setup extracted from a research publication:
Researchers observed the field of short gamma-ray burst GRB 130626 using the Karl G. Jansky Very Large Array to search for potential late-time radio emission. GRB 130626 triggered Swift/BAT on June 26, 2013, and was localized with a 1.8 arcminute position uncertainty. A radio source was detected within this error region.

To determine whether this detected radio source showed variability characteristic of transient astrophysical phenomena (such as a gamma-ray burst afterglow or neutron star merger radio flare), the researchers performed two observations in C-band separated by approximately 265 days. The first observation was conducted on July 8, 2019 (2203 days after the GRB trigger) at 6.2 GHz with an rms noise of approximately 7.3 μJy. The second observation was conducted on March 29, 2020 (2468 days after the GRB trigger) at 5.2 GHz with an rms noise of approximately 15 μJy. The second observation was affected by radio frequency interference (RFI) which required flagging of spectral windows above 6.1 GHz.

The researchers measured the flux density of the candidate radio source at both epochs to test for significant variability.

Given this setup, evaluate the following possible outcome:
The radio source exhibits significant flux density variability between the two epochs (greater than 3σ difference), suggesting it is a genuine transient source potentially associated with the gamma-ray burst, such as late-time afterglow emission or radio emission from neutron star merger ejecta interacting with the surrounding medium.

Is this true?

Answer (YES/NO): NO